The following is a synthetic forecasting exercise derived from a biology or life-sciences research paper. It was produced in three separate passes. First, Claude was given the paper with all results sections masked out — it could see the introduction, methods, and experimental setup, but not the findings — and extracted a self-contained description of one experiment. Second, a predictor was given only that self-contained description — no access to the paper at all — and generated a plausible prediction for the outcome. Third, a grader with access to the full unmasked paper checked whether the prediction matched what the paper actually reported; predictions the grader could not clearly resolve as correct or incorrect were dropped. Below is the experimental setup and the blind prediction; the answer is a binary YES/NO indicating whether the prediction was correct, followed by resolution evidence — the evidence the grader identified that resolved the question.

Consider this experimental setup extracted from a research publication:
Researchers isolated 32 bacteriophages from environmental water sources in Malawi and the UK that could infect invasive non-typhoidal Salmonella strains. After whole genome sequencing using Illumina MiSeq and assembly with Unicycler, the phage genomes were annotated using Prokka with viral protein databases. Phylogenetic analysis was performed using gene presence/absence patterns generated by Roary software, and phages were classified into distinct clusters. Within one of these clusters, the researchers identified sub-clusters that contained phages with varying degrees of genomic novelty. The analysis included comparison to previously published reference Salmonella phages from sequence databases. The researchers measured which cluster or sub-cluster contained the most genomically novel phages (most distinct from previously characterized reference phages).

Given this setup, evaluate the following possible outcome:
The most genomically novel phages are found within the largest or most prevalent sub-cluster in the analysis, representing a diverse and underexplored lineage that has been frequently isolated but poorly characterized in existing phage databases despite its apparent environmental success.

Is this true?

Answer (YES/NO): NO